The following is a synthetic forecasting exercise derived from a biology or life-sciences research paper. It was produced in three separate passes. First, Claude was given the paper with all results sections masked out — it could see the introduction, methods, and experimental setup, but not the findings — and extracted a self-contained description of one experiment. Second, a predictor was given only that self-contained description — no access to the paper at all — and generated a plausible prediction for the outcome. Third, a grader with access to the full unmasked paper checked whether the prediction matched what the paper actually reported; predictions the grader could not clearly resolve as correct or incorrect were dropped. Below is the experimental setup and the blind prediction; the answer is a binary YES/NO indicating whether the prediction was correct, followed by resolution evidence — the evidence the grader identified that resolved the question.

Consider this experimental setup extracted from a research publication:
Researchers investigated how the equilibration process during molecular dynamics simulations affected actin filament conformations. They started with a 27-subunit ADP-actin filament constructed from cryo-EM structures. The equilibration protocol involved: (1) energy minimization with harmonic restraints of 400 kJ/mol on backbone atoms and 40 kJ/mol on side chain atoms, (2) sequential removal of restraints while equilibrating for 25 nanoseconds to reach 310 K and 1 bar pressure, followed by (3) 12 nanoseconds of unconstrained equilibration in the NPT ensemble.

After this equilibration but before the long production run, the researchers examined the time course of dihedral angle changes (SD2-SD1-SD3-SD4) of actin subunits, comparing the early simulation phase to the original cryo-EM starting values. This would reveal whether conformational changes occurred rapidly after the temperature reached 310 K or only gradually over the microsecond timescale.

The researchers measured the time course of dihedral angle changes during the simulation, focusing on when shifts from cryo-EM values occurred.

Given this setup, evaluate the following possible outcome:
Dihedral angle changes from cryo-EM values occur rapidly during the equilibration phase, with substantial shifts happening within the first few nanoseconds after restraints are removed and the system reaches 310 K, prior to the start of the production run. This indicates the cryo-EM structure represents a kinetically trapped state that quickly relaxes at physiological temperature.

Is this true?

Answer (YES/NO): NO